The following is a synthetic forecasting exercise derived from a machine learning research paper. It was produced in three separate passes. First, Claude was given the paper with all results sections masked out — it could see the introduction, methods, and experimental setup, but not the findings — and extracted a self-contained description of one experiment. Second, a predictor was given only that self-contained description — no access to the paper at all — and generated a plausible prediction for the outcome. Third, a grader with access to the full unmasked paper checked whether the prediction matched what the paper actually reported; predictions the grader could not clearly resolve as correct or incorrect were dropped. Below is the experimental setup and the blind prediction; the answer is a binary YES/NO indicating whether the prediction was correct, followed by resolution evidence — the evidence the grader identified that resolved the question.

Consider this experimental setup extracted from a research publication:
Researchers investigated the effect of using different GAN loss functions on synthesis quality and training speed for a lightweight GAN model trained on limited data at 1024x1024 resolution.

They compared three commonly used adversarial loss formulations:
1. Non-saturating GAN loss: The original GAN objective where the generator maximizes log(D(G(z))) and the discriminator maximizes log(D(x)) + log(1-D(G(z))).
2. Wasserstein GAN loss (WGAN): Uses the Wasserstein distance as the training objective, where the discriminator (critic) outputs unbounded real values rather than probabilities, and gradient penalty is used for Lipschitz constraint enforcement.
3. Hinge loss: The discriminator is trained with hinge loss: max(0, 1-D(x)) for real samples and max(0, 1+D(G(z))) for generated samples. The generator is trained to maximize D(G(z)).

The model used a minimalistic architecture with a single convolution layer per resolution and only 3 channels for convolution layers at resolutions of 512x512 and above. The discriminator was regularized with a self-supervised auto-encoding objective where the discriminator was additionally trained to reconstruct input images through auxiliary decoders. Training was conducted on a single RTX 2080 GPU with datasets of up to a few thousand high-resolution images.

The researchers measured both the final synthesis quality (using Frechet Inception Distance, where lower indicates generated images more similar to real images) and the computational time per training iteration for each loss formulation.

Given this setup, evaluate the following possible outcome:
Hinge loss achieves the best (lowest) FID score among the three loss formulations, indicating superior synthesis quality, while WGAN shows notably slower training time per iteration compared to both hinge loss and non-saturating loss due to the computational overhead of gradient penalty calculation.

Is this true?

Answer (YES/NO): NO